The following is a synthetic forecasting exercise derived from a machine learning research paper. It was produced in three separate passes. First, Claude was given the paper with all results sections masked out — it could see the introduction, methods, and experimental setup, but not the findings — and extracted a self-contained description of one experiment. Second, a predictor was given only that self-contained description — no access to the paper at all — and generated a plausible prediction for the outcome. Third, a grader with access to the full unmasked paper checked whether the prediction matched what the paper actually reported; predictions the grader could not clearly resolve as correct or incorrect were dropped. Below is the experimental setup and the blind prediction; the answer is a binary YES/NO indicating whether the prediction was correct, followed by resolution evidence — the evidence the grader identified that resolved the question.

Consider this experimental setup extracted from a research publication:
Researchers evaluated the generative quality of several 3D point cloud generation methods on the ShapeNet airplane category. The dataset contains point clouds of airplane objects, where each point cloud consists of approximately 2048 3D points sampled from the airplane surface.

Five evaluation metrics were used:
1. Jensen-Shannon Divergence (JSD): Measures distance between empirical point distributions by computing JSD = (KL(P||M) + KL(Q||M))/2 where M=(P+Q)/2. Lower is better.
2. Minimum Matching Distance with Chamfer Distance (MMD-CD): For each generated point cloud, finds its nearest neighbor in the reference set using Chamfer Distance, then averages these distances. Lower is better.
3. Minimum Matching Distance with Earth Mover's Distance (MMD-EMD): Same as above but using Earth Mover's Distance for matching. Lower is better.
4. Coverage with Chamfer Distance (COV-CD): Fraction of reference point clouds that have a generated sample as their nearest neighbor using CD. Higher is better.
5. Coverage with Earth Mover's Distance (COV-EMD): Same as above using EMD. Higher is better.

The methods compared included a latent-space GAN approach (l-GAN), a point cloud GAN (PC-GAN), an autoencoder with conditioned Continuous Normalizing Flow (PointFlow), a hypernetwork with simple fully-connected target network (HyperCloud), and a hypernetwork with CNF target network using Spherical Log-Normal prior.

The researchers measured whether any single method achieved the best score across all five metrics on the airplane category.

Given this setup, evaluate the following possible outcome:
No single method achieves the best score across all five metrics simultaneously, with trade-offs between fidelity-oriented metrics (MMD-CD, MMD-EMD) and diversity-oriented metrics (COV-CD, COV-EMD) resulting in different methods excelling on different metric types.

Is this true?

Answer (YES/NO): NO